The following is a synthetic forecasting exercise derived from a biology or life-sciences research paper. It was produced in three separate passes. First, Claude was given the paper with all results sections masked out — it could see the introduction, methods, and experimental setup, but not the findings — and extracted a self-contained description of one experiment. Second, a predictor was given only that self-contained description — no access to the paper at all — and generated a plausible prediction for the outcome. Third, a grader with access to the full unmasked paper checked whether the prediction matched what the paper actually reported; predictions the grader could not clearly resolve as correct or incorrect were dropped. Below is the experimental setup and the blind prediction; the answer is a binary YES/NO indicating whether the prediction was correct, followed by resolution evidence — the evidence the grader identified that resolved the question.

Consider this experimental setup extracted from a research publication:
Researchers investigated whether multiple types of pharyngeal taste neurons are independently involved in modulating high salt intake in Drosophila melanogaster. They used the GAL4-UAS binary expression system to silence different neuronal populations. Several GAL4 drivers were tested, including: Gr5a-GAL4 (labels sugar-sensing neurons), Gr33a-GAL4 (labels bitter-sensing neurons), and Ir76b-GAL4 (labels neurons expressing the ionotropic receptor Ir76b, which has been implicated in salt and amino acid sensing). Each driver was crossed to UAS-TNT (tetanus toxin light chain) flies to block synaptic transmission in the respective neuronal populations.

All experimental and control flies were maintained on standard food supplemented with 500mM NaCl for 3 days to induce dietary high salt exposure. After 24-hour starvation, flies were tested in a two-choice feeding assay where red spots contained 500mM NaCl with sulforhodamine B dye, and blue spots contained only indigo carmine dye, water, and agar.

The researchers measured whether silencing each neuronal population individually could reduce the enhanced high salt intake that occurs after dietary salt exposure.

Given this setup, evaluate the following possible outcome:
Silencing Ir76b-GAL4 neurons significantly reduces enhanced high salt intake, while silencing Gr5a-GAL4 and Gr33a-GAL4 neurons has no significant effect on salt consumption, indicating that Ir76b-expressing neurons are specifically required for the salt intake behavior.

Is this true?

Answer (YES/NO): NO